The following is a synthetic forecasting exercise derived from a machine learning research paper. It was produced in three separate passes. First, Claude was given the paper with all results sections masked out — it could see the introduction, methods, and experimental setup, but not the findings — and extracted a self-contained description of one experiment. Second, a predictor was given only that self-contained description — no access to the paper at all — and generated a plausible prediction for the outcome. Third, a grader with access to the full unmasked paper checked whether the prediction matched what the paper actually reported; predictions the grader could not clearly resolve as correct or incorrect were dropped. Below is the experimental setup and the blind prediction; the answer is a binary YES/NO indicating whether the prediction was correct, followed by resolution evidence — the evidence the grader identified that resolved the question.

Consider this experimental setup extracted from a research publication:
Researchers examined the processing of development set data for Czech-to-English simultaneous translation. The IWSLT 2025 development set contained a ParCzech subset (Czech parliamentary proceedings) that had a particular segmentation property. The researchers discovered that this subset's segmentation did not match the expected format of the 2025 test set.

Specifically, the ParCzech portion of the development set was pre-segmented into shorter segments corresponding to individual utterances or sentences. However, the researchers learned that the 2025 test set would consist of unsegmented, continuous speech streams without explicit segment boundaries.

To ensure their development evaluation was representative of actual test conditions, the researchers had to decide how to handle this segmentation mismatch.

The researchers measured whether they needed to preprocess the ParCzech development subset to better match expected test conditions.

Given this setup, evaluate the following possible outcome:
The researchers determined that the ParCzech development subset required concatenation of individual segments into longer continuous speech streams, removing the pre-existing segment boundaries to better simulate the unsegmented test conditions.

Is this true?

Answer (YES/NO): YES